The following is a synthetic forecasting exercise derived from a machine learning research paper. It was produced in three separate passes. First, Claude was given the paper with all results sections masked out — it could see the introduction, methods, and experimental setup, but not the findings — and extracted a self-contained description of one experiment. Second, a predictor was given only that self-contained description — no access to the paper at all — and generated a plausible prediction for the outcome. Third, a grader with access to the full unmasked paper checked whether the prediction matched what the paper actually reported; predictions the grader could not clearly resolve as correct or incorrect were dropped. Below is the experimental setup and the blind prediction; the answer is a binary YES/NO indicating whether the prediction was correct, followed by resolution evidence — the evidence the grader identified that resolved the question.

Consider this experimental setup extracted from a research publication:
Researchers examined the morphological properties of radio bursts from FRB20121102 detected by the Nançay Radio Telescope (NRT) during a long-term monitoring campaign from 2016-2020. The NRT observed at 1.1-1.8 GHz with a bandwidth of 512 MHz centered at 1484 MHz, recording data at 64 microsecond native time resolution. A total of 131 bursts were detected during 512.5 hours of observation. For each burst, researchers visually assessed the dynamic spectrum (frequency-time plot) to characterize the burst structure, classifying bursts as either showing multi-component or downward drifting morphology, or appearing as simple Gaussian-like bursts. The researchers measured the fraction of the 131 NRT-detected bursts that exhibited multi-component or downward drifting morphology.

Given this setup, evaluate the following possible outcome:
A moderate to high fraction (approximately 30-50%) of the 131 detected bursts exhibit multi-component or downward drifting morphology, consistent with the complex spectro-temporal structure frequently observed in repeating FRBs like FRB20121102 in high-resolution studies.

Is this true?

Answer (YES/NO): NO